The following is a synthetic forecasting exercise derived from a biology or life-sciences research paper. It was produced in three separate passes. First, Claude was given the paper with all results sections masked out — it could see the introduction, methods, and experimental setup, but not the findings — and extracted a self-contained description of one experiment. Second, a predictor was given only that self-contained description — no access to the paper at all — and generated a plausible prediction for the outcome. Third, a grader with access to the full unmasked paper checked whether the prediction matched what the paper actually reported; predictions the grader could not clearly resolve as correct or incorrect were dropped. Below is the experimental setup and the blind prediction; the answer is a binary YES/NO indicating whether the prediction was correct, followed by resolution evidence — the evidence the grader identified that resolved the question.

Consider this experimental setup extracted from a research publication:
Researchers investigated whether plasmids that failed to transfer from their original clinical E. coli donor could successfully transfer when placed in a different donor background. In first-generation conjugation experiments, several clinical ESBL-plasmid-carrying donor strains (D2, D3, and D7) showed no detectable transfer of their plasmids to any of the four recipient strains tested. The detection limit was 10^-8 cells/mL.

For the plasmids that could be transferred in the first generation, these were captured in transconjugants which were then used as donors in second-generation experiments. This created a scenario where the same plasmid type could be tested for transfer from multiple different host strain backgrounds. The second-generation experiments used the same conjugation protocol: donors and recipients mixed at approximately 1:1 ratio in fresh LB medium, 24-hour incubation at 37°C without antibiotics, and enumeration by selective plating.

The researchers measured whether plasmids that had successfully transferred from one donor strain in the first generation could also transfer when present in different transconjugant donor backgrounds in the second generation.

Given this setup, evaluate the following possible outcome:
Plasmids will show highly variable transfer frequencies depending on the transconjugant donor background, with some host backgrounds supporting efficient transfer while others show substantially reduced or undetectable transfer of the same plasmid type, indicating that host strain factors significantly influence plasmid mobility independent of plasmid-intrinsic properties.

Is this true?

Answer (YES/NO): YES